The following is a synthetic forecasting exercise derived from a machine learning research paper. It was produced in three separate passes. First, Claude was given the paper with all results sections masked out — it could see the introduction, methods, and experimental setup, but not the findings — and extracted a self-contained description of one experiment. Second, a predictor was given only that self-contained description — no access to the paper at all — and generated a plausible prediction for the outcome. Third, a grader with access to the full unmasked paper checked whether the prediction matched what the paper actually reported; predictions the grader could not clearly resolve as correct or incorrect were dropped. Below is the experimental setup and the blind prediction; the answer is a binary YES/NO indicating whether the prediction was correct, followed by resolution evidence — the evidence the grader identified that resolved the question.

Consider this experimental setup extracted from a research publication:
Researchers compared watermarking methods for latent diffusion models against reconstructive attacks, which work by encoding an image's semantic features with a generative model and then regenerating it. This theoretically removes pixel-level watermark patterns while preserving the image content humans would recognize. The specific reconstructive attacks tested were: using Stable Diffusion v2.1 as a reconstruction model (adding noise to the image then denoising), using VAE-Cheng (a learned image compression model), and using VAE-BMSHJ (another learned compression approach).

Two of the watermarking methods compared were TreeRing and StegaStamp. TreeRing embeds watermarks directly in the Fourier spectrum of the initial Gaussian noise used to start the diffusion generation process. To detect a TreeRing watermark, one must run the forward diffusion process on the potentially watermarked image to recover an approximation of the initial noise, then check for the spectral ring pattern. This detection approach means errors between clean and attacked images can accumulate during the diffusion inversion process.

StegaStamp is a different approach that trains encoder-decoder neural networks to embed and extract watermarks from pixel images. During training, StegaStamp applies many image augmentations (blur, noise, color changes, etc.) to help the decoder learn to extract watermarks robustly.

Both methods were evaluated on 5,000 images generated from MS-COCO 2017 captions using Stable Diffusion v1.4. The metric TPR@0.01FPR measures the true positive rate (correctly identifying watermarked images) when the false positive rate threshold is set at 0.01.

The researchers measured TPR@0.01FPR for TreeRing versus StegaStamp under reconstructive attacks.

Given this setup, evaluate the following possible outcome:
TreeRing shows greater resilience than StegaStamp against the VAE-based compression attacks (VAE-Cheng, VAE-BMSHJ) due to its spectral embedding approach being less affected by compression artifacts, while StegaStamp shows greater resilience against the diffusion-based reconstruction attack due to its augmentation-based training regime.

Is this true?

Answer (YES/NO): NO